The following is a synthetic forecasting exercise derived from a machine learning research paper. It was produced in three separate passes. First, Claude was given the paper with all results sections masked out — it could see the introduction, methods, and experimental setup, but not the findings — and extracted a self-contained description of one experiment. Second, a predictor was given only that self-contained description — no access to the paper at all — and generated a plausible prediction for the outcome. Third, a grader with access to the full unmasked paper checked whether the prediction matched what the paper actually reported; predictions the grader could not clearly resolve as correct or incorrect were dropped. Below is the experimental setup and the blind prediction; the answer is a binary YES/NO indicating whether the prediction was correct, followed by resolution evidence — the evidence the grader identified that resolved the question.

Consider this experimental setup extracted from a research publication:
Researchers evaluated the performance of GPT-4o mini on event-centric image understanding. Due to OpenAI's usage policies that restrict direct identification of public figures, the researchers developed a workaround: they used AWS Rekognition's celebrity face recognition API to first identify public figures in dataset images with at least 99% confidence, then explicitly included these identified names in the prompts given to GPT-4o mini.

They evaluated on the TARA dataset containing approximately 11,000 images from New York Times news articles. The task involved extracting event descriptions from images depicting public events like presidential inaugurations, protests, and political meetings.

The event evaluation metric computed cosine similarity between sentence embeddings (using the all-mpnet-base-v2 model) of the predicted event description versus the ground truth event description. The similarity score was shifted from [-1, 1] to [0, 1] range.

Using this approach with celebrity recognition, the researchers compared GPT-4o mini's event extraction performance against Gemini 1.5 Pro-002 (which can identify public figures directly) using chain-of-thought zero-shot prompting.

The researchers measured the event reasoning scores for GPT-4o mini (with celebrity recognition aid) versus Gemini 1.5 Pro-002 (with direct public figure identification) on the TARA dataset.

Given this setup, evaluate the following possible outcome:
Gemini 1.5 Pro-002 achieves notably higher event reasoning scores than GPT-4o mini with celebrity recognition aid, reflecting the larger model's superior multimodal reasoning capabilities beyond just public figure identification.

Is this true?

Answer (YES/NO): NO